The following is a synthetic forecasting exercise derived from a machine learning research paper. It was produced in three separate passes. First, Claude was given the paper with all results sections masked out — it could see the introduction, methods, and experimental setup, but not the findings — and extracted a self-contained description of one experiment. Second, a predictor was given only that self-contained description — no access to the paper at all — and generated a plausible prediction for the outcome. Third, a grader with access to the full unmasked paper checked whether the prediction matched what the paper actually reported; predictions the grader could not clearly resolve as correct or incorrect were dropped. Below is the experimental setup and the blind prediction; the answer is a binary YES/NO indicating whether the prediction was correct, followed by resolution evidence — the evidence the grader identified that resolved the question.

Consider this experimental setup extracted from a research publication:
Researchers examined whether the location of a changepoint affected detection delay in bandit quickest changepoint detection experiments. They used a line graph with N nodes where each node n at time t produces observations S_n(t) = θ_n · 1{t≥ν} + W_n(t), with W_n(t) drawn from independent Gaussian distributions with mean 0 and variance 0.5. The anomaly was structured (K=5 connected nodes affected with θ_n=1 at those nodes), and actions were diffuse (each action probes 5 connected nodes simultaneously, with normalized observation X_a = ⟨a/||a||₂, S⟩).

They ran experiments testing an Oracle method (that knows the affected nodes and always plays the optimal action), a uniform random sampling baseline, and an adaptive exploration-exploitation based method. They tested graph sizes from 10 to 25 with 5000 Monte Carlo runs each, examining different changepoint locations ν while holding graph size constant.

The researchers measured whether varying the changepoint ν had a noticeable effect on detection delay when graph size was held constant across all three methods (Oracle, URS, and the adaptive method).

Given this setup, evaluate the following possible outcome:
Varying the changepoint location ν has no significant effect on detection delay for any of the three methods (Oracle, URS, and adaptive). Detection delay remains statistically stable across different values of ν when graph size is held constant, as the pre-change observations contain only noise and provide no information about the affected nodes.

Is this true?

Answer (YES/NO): YES